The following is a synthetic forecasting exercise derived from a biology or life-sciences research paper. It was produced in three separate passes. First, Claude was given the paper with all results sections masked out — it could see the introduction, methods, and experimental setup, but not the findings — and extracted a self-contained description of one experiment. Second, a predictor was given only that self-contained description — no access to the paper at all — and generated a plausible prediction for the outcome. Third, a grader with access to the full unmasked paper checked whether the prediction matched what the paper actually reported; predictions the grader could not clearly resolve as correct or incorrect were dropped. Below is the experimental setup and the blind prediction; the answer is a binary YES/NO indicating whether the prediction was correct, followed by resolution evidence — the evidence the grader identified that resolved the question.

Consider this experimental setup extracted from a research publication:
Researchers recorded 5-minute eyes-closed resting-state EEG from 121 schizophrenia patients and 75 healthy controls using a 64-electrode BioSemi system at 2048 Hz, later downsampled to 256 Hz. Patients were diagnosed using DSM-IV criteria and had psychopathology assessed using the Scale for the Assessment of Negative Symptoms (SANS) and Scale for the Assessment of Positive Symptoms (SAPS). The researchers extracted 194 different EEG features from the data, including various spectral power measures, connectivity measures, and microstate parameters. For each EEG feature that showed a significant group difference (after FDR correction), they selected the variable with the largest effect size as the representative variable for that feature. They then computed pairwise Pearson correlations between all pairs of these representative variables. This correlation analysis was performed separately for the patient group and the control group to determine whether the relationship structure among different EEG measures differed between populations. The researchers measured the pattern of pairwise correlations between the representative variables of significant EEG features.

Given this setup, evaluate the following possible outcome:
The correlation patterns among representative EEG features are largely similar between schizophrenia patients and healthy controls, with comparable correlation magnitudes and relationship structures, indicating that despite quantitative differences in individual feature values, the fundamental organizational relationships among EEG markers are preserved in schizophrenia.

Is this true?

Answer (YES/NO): YES